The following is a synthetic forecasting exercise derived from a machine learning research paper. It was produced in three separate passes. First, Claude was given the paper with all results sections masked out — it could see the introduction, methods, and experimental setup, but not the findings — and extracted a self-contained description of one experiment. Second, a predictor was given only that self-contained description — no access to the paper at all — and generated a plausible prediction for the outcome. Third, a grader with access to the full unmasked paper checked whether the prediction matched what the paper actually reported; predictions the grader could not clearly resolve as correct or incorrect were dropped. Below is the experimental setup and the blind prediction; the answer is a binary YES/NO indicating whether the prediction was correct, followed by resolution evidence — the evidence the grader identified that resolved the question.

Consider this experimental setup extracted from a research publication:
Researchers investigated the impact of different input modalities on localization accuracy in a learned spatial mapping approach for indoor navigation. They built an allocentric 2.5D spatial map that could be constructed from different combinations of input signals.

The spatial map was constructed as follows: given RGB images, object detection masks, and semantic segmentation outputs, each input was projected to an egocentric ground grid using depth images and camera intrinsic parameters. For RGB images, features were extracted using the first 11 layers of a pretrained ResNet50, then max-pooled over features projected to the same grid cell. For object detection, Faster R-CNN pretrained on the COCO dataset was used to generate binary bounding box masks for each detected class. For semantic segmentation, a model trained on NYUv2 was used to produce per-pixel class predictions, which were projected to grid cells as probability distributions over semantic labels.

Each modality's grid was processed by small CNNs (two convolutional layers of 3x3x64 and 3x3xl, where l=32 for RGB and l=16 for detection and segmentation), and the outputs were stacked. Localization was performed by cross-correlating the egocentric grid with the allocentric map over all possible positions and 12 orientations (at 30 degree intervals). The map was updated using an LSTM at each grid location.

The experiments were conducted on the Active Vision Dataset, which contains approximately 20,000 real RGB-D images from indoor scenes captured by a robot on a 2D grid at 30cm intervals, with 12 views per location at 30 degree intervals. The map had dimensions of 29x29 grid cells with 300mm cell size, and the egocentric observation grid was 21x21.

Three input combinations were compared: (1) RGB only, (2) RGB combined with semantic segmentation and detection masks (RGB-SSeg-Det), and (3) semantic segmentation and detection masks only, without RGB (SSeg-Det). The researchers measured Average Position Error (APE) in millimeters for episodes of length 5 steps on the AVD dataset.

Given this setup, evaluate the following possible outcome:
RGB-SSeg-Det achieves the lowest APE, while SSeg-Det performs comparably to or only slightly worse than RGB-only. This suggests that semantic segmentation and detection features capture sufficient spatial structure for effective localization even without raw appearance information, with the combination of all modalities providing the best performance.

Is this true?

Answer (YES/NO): NO